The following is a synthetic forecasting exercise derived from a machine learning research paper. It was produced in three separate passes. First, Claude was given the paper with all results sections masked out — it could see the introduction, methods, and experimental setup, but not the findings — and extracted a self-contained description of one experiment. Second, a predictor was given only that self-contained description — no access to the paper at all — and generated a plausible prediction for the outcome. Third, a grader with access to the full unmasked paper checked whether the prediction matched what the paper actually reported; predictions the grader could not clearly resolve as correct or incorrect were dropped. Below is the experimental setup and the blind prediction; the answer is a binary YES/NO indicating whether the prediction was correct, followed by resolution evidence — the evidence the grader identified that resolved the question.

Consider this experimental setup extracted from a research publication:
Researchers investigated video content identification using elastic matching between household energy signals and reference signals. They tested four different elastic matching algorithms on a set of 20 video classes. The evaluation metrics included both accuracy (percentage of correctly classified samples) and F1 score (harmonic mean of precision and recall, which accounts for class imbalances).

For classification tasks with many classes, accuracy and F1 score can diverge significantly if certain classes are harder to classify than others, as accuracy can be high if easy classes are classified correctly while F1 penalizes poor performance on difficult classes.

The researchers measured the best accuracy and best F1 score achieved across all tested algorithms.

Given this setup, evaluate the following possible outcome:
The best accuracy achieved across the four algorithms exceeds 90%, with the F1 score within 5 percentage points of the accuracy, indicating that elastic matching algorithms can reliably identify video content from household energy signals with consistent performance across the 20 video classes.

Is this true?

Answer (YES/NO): YES